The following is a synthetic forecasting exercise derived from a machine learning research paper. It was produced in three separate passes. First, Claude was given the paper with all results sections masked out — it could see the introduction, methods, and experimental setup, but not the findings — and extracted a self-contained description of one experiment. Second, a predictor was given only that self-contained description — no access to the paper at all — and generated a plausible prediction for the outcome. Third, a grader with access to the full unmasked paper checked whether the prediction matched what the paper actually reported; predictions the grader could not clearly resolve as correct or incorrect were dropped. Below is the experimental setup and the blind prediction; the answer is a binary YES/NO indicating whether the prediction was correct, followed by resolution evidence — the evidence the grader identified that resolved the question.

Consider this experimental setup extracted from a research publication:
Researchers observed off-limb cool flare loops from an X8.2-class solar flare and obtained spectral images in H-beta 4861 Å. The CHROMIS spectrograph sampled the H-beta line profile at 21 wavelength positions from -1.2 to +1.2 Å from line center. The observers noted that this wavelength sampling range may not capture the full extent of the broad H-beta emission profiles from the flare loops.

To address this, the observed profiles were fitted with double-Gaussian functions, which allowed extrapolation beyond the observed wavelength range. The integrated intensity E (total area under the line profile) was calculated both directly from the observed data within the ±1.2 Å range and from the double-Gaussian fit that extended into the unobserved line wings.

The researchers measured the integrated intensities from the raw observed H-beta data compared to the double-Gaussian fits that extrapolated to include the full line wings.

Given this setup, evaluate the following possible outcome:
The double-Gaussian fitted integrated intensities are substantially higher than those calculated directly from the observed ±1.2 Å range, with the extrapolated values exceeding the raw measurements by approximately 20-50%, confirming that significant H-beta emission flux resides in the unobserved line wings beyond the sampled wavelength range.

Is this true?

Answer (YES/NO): YES